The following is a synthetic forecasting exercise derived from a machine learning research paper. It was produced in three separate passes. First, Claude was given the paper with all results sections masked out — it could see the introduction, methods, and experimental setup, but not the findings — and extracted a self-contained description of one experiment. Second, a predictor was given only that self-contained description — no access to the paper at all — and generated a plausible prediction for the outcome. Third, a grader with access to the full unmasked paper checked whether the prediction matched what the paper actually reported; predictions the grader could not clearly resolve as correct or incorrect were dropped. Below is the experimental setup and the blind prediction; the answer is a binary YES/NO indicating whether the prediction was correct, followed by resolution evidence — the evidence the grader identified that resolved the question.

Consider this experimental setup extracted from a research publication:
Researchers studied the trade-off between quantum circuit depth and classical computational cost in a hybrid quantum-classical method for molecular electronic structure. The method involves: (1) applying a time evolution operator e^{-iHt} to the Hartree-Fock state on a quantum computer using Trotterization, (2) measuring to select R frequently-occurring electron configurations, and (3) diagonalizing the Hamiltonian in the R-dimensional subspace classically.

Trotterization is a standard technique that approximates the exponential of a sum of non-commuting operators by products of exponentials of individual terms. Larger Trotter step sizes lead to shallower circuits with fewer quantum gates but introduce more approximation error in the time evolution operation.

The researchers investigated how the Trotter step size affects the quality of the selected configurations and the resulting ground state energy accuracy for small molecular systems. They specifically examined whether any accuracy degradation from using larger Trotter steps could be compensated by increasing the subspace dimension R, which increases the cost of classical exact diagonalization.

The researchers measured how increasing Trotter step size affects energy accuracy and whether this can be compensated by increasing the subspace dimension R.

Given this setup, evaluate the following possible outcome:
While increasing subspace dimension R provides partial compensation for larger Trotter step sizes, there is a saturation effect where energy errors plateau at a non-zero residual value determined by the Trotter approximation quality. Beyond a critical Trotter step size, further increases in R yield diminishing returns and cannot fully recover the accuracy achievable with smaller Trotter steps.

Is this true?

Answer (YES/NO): NO